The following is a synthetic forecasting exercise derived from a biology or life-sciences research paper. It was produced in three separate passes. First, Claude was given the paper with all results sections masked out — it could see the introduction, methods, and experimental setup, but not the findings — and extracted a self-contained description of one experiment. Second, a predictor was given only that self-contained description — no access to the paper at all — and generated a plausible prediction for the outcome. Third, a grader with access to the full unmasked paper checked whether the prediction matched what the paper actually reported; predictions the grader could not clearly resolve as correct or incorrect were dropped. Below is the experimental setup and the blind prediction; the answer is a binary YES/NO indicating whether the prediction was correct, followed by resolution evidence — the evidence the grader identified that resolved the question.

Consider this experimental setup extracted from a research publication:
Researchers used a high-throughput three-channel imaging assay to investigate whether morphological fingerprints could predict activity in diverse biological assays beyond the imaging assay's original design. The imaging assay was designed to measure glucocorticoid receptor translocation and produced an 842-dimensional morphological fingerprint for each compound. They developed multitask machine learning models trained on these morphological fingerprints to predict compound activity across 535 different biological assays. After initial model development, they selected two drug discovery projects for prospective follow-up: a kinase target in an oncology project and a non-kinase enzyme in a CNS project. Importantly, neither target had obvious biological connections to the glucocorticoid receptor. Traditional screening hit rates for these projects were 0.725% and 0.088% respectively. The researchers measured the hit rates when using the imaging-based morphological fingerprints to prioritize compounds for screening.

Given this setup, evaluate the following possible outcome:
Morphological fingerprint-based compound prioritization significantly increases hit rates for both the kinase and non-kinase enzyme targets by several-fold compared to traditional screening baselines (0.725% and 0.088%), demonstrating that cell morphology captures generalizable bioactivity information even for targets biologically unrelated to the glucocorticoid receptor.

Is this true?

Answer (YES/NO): YES